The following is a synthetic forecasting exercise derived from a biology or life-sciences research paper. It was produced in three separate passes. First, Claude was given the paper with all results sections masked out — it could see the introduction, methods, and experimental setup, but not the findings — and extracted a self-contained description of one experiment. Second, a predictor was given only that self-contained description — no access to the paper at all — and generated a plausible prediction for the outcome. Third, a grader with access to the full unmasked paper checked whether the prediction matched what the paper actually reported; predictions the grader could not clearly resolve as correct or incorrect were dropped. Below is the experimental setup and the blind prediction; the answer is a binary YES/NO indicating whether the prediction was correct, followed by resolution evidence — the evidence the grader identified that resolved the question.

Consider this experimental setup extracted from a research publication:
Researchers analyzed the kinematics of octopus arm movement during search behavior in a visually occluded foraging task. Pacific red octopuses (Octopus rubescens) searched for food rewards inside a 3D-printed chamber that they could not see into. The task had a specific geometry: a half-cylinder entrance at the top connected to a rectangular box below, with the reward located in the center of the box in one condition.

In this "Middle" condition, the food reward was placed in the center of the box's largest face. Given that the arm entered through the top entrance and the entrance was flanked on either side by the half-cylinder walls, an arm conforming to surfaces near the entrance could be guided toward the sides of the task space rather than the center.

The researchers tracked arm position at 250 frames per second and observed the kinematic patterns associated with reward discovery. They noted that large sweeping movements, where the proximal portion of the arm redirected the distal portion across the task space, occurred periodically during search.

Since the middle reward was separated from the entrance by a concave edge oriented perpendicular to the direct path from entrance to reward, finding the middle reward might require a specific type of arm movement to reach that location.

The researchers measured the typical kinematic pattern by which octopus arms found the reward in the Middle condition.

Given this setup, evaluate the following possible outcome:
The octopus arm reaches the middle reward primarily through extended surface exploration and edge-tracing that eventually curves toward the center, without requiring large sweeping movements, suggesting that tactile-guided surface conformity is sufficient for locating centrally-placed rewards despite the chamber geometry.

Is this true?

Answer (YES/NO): NO